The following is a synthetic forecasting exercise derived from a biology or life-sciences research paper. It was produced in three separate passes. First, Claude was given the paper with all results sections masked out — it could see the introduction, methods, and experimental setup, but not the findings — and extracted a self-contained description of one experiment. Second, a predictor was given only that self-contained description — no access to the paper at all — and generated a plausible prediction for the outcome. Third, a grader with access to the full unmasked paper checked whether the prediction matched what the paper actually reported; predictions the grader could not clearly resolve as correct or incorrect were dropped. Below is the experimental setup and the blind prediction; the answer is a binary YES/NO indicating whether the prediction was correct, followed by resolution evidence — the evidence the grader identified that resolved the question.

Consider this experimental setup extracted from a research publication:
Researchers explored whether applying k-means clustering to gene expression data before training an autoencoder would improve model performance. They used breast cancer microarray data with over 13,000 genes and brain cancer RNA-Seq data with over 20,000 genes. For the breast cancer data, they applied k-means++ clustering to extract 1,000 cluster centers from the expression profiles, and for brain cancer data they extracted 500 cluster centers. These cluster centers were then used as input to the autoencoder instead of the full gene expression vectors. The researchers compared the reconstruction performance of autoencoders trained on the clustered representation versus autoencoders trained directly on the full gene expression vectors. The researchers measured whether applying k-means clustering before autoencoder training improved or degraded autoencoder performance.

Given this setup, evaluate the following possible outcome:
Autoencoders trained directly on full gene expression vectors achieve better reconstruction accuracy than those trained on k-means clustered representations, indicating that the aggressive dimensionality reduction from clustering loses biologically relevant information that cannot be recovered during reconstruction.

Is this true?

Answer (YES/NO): NO